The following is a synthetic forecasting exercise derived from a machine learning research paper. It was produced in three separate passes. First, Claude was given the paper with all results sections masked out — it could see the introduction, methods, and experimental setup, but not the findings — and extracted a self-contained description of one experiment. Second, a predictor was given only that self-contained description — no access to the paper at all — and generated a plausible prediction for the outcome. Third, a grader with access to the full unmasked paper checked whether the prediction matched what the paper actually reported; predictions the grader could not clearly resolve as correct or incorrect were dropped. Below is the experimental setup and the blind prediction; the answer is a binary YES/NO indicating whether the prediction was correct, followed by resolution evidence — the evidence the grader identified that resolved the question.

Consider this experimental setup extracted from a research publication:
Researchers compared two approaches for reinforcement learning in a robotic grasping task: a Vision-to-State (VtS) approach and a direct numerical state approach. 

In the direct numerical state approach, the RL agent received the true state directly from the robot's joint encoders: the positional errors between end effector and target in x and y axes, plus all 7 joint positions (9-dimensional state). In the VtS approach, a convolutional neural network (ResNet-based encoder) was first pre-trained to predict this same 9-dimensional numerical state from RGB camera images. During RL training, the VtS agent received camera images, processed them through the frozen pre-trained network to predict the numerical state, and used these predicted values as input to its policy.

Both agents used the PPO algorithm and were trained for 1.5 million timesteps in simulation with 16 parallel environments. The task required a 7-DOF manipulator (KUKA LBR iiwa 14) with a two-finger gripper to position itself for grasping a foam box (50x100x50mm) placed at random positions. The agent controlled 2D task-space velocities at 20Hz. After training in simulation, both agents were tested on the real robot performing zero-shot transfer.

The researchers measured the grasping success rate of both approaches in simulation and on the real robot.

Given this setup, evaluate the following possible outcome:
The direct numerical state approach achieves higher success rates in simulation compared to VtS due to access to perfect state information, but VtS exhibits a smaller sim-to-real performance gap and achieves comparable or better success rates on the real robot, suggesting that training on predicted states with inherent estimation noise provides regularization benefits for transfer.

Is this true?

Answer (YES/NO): NO